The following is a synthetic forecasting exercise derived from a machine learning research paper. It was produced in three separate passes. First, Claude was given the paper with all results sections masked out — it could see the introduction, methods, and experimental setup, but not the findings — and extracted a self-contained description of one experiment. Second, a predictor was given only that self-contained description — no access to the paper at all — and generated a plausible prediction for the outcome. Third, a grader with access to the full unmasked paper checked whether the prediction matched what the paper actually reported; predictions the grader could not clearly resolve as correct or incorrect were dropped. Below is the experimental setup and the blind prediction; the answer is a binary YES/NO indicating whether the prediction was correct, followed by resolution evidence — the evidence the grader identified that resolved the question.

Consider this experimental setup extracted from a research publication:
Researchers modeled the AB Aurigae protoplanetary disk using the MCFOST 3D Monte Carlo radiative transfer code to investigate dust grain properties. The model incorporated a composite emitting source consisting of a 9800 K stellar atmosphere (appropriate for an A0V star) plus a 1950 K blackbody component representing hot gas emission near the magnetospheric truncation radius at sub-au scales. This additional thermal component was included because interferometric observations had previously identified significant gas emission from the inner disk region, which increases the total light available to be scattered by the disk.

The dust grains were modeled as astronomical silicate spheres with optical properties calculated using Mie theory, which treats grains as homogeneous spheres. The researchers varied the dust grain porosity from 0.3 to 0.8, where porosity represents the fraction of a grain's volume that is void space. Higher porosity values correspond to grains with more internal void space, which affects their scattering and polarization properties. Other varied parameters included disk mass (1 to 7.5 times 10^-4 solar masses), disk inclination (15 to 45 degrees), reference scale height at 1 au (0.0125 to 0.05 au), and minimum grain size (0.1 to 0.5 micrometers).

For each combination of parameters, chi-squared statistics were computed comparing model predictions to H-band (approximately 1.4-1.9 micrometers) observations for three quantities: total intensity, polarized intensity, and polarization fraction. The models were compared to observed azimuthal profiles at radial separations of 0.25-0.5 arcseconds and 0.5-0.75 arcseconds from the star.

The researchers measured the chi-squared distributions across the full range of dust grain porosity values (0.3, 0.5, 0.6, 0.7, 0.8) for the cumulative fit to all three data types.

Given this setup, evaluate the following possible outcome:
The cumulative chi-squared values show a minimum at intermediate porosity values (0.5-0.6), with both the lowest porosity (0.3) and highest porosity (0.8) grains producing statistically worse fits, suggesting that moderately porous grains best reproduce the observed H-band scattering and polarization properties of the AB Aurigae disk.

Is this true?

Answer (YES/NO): NO